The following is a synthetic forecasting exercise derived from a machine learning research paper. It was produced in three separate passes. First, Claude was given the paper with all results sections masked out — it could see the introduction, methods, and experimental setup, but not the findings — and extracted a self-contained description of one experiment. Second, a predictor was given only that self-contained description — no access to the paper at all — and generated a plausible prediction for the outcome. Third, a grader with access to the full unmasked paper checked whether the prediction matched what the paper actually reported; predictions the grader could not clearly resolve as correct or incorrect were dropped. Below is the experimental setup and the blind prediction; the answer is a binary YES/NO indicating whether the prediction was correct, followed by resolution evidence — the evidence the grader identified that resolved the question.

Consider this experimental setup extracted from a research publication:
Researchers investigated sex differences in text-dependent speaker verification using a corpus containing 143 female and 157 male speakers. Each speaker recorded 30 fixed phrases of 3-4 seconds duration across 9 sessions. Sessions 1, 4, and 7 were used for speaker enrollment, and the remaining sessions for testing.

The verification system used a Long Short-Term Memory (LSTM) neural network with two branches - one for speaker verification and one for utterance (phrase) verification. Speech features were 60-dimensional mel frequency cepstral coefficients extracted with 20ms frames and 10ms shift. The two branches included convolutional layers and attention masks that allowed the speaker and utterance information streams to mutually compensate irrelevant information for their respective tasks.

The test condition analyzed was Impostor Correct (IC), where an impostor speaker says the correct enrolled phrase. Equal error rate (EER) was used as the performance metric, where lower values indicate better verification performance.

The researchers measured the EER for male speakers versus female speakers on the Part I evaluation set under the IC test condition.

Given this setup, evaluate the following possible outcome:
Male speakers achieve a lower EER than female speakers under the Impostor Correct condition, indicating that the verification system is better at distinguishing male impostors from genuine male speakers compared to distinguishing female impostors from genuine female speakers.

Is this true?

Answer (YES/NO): YES